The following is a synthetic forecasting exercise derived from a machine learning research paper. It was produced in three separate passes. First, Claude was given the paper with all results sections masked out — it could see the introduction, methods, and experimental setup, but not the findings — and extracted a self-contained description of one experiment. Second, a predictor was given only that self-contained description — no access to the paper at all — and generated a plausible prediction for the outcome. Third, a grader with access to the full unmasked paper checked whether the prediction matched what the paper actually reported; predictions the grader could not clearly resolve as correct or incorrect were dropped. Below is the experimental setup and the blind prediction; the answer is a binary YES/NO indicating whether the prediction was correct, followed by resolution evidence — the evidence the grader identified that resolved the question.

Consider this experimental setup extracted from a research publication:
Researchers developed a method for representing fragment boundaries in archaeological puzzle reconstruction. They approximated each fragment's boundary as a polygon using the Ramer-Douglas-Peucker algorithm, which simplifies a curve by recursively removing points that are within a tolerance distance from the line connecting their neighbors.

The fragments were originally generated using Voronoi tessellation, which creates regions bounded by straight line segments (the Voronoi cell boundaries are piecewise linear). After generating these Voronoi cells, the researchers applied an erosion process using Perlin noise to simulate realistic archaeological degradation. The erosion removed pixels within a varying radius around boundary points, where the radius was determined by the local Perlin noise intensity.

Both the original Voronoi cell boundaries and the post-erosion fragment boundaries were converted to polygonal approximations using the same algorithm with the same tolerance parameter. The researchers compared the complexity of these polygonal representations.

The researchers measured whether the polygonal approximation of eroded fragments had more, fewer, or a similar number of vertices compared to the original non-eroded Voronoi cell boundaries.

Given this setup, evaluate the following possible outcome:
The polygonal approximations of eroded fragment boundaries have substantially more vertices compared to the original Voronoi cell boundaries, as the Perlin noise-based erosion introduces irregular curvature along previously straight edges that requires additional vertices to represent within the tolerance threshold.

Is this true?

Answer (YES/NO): YES